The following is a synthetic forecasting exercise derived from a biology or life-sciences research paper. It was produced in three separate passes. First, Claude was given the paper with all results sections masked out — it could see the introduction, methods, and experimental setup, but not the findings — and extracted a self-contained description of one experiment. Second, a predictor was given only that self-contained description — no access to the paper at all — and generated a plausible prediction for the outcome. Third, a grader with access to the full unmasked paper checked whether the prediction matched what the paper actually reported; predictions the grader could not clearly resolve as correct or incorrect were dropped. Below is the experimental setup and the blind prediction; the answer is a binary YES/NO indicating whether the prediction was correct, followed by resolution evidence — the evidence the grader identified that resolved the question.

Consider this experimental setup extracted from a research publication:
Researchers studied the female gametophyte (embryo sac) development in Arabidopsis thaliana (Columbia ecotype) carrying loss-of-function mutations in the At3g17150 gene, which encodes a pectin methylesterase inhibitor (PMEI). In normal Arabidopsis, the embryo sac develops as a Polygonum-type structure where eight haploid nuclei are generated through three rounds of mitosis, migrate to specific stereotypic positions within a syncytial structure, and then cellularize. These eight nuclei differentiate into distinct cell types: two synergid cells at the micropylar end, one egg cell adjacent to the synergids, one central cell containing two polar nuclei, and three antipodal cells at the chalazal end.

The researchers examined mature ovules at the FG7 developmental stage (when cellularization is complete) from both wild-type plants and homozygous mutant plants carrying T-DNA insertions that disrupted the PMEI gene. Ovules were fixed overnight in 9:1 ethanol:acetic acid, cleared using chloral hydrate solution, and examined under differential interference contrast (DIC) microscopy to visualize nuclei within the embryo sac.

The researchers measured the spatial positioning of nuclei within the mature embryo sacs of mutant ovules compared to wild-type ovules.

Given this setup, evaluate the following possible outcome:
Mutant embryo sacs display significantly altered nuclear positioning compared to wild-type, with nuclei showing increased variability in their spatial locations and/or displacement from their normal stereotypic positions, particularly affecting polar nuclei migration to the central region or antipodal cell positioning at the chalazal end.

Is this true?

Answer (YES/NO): NO